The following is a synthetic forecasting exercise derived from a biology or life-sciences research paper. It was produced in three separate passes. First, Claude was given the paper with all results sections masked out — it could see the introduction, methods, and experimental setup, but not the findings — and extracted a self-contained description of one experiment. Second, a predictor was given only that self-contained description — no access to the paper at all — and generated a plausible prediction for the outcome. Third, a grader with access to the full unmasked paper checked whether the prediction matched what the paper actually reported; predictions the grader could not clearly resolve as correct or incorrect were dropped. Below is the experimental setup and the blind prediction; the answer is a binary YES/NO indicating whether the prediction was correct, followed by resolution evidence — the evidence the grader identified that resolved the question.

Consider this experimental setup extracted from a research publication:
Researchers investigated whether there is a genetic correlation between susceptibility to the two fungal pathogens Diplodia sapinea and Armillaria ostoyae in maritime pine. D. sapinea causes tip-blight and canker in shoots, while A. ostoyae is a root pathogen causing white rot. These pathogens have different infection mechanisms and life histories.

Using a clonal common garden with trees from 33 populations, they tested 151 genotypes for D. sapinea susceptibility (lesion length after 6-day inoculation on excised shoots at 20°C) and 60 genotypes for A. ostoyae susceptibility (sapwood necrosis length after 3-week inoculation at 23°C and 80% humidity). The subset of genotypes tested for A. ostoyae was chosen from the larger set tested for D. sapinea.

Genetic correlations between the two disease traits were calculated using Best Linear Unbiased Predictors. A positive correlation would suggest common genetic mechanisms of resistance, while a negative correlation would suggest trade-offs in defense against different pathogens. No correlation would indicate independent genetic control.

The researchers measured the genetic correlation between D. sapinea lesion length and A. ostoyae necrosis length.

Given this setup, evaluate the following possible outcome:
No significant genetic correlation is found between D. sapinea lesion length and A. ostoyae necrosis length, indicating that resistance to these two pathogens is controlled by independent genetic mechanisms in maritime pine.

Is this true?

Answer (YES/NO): NO